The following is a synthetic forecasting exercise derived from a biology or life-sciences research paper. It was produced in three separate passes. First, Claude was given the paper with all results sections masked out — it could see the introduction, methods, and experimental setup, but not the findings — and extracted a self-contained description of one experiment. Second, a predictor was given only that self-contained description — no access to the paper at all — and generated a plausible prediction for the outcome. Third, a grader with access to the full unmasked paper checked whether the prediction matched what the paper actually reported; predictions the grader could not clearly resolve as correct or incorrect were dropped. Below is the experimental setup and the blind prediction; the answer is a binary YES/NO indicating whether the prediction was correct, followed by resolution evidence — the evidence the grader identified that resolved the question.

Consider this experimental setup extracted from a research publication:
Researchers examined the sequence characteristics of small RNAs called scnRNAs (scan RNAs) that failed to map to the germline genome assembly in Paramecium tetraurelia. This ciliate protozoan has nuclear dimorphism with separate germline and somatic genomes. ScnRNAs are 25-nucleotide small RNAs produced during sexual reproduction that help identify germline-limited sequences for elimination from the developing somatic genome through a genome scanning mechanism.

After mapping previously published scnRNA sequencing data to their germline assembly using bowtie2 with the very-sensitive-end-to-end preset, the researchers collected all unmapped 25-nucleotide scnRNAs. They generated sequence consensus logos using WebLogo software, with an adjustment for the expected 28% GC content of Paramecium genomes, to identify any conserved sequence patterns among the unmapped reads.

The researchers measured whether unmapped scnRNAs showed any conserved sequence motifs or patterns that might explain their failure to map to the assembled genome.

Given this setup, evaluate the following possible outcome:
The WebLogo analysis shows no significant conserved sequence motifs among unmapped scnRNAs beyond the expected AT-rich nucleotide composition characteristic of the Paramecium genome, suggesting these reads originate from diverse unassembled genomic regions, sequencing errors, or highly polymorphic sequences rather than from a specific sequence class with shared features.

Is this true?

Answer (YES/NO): NO